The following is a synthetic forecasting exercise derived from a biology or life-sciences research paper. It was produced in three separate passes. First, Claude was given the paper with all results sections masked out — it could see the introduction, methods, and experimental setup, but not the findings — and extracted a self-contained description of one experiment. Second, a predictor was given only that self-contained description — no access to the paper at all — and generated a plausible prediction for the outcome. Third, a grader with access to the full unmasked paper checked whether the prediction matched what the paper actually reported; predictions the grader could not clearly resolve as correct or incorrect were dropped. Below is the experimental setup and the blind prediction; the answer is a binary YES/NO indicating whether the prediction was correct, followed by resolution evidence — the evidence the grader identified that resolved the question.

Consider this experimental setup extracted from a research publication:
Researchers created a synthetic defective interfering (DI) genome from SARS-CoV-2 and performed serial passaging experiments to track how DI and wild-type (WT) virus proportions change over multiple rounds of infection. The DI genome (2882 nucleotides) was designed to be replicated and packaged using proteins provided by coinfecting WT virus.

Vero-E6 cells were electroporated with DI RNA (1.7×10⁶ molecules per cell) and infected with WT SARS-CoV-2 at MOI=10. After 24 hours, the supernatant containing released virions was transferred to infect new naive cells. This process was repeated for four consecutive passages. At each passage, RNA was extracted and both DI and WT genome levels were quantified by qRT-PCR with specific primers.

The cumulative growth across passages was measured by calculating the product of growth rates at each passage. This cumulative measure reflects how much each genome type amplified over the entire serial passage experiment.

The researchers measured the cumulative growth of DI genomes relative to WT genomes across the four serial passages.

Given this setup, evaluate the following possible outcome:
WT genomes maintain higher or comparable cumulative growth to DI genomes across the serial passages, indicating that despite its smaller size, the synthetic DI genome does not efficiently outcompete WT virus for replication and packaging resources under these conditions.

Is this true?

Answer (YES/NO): NO